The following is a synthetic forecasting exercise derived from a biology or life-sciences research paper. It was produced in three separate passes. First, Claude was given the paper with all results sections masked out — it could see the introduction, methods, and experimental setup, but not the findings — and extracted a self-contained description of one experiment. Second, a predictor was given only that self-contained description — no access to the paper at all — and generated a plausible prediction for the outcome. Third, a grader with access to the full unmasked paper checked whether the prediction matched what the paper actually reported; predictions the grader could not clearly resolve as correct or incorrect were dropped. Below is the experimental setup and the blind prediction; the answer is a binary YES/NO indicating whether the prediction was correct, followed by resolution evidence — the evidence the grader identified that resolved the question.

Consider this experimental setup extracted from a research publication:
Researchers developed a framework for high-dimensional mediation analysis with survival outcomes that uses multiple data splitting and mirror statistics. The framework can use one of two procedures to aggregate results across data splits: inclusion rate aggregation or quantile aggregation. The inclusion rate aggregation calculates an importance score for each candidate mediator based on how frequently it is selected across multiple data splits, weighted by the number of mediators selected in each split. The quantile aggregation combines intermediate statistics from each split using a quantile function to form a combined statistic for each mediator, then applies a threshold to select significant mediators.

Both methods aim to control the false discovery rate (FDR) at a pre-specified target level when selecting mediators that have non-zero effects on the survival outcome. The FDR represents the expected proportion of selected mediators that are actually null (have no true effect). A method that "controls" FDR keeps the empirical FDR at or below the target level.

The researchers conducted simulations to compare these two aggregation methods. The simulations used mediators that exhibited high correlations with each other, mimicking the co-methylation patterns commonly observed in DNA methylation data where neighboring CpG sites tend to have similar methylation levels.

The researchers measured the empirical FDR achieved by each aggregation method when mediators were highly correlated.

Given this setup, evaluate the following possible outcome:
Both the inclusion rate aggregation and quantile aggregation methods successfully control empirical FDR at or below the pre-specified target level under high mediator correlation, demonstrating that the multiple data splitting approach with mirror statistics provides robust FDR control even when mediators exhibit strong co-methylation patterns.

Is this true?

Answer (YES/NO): NO